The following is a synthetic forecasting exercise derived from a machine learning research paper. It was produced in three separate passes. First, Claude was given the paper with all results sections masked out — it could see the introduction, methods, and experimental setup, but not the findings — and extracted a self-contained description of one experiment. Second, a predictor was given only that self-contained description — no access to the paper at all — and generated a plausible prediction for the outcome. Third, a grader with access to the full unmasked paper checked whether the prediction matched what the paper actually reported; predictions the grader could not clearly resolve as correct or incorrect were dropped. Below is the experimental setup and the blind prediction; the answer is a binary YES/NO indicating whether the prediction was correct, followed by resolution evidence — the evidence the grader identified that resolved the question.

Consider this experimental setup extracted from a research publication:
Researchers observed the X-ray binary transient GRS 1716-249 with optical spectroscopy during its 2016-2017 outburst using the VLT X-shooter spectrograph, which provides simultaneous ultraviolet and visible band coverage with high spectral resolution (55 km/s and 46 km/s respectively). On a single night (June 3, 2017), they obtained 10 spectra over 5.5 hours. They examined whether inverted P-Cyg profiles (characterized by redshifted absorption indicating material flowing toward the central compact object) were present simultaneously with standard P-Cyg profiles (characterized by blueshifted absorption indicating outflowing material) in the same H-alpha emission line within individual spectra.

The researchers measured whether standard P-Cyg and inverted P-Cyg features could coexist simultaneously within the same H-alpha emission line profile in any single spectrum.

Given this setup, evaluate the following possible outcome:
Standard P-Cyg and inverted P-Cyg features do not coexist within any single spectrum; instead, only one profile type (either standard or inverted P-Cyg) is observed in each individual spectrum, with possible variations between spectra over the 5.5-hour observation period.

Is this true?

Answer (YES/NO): NO